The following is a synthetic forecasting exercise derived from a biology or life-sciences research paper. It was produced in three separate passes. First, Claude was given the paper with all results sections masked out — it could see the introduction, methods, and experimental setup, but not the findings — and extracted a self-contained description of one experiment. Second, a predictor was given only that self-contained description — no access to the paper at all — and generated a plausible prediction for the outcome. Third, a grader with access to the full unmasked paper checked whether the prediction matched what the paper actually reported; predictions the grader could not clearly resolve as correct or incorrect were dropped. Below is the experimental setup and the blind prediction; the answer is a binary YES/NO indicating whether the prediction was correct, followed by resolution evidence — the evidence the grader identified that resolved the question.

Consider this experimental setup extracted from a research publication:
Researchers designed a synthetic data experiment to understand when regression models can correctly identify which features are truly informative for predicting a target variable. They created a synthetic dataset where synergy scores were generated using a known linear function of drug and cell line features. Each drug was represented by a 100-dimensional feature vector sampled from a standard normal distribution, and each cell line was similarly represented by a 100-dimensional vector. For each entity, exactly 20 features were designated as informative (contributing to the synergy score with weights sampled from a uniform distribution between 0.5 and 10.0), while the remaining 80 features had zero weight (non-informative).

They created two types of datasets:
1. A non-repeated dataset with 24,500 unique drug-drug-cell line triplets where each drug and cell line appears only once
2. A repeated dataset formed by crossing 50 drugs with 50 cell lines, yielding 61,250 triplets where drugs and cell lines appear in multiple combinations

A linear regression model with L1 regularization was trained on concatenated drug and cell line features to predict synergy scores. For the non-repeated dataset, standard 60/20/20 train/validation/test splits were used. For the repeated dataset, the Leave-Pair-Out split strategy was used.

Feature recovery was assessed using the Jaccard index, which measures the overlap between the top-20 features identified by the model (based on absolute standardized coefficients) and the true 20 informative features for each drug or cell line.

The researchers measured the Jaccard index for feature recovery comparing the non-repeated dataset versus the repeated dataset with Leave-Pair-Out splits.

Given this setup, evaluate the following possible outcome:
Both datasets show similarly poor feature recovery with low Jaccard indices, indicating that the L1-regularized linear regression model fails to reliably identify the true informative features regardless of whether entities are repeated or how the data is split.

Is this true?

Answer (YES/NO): NO